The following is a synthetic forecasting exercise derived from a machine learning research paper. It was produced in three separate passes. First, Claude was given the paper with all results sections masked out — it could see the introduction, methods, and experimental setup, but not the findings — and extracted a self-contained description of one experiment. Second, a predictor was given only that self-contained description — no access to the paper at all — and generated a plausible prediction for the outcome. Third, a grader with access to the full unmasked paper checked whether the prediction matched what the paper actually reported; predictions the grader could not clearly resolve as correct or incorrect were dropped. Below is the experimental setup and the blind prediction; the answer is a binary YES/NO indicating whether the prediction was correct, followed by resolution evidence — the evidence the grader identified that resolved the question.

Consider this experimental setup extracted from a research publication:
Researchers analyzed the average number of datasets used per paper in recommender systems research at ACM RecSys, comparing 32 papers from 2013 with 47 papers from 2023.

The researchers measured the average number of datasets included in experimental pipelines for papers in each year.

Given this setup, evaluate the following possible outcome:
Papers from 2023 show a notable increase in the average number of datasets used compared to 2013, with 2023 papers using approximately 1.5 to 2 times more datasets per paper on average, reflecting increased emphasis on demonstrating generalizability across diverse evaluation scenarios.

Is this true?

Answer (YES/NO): YES